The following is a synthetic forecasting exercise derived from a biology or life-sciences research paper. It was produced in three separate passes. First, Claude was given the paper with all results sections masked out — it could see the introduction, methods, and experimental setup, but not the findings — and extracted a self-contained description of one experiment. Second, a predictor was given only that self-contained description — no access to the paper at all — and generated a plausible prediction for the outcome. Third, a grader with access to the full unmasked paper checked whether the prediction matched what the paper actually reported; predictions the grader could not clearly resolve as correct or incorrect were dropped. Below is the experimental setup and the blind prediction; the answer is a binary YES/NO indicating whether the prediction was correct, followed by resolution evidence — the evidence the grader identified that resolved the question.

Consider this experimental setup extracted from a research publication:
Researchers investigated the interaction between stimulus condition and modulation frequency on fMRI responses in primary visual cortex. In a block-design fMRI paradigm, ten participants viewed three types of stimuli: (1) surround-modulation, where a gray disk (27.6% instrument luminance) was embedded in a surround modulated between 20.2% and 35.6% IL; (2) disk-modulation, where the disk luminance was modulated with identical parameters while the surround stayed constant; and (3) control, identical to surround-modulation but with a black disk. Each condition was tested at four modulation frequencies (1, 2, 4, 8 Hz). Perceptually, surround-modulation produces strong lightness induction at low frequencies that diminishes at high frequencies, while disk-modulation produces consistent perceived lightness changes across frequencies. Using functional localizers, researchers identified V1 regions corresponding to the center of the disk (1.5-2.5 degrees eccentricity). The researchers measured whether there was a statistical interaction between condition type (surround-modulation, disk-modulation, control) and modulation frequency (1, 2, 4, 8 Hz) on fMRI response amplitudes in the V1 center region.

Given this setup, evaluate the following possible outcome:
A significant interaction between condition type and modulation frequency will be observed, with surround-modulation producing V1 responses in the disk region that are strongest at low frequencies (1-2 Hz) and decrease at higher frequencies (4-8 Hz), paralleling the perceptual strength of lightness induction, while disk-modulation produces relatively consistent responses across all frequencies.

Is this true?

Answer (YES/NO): NO